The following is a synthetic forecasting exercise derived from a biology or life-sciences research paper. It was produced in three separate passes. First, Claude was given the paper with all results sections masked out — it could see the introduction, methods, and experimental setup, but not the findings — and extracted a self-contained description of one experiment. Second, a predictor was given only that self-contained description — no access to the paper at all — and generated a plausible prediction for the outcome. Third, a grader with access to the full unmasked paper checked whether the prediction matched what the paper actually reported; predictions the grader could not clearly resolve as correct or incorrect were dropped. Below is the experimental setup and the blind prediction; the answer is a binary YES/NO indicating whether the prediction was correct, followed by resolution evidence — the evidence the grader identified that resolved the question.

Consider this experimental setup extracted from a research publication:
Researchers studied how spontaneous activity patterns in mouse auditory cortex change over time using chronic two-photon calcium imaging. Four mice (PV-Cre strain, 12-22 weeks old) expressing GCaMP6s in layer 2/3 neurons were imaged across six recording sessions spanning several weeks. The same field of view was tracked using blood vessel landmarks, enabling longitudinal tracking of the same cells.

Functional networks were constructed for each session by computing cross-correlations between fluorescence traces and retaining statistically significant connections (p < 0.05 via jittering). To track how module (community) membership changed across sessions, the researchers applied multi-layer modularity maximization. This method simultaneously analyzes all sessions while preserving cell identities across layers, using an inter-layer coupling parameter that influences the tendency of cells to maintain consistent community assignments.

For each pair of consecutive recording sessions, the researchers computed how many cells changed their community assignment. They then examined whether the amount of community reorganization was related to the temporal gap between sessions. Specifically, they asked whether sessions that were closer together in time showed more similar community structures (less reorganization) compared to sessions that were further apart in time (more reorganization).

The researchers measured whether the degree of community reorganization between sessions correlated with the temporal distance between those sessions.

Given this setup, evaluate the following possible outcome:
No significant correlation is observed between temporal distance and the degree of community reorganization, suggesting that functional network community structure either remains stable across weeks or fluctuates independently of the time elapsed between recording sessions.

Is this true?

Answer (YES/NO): NO